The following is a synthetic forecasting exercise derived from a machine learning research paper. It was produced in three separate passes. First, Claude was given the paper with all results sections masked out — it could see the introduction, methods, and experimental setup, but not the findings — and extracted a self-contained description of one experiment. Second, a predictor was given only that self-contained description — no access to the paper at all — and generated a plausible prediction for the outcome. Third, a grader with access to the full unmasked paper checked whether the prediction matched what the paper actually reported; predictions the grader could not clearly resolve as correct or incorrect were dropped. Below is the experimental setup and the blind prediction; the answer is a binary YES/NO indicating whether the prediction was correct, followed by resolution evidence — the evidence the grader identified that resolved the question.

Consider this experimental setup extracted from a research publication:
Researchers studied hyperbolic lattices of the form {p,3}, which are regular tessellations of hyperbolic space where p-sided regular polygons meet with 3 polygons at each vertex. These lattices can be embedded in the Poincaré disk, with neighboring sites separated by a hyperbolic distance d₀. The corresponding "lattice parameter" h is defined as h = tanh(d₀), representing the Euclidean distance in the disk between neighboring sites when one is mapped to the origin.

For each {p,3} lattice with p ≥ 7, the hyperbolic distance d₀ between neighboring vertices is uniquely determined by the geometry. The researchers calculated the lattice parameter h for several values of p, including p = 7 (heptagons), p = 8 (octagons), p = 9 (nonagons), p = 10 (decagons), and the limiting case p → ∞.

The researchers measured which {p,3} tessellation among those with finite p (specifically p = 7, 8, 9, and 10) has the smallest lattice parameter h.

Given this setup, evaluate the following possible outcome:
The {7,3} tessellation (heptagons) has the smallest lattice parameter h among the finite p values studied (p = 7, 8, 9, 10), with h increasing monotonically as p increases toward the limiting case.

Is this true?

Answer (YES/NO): YES